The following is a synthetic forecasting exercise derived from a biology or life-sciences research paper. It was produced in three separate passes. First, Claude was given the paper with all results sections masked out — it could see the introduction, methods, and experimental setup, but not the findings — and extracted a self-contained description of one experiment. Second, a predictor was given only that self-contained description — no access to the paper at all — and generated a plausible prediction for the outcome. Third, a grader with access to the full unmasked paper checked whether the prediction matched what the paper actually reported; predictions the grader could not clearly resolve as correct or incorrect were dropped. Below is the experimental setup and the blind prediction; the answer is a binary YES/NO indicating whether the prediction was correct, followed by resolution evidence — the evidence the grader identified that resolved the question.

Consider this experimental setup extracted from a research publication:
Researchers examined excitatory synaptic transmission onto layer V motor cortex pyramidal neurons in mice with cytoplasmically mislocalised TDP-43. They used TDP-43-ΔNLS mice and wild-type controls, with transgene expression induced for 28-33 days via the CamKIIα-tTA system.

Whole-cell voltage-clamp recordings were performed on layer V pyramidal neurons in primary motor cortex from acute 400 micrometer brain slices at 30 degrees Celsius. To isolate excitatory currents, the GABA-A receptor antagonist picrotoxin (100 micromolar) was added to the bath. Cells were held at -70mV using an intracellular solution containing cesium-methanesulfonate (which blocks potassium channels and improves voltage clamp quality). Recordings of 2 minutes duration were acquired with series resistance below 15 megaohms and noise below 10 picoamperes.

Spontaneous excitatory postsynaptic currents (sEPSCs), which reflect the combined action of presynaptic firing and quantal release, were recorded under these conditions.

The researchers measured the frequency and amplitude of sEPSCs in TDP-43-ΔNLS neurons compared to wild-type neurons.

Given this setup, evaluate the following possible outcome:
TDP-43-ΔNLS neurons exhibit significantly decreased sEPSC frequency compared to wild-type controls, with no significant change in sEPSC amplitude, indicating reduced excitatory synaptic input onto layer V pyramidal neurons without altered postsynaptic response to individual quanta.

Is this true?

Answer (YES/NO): YES